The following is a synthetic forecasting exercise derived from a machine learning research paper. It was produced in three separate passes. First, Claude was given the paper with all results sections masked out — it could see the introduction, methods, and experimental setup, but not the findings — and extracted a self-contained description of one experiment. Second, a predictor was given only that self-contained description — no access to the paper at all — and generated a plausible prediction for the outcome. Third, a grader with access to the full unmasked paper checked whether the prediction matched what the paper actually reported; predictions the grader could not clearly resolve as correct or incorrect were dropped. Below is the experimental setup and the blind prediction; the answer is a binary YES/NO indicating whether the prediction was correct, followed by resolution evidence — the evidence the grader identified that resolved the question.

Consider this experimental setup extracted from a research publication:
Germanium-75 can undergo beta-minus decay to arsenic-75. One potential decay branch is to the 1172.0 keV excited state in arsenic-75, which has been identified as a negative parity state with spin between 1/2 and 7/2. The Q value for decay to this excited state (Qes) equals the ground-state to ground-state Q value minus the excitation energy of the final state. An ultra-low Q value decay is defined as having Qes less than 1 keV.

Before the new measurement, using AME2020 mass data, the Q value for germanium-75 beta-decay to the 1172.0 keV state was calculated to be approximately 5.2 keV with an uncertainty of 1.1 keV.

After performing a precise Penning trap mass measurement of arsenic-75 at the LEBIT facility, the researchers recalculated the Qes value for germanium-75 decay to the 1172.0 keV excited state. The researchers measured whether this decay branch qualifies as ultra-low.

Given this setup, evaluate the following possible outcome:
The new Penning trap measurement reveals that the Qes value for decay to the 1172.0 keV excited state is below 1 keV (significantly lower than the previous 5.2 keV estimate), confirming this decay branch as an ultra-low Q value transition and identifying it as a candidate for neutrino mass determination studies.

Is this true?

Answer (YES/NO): NO